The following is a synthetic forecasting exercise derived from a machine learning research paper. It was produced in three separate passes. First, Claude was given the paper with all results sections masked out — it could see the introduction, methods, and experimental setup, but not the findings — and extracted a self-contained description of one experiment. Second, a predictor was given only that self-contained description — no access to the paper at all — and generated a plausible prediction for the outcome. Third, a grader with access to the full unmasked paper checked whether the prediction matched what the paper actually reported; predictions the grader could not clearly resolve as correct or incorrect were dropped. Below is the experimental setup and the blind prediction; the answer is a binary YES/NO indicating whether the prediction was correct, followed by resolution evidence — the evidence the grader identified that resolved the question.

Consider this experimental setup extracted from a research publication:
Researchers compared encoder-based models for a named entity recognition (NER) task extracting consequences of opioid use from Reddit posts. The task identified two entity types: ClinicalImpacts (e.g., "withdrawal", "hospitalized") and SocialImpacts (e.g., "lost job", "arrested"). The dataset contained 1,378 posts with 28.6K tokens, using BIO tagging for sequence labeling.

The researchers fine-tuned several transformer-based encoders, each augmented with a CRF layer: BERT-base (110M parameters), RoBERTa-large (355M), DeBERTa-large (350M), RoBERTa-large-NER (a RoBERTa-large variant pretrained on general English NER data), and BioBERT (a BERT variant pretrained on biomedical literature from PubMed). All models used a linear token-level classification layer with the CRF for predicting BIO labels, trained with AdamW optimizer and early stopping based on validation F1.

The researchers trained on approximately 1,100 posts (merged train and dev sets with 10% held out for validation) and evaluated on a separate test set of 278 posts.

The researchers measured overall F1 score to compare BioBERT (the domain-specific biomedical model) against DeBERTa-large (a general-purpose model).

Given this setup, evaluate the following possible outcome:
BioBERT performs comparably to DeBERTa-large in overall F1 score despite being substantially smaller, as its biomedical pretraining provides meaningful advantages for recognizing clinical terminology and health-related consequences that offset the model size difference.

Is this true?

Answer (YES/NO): NO